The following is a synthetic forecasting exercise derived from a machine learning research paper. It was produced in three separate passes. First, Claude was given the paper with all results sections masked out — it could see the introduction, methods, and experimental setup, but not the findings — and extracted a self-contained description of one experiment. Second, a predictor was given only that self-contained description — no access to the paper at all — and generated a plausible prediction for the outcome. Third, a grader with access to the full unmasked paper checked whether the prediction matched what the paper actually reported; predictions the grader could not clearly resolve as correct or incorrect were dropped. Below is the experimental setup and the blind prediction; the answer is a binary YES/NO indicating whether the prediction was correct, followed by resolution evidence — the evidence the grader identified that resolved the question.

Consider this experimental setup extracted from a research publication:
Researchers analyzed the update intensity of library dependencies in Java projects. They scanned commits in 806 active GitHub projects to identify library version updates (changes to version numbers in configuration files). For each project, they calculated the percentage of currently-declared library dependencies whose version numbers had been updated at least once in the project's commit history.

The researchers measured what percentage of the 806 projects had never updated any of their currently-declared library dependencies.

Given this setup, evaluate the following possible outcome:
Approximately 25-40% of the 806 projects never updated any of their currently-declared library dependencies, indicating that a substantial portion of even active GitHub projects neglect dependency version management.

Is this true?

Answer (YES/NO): NO